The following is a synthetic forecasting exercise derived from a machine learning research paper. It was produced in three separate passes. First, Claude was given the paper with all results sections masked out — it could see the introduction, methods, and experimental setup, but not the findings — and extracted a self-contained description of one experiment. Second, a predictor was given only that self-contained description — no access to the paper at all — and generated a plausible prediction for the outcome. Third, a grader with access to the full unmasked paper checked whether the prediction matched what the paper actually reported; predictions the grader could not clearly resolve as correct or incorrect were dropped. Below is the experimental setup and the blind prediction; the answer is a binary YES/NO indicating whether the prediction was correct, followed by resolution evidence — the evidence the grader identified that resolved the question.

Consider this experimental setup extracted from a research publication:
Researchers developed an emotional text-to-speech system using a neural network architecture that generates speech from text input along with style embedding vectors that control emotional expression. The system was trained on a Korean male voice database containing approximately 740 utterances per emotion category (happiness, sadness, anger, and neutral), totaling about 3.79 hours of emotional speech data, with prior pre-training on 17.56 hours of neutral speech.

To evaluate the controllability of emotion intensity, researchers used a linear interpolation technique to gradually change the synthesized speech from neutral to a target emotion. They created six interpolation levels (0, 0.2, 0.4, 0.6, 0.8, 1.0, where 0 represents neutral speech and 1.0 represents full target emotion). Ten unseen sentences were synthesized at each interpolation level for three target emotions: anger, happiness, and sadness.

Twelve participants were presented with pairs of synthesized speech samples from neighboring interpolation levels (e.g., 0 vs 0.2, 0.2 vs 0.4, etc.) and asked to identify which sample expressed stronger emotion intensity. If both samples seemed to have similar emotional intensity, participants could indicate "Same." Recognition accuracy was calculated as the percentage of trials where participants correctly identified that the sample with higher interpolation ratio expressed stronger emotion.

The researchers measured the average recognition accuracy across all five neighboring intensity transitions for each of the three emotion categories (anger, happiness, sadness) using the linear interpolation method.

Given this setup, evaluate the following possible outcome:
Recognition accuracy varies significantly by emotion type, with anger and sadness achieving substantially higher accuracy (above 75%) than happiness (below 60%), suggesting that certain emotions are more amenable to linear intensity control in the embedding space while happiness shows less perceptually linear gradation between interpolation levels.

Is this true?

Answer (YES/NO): NO